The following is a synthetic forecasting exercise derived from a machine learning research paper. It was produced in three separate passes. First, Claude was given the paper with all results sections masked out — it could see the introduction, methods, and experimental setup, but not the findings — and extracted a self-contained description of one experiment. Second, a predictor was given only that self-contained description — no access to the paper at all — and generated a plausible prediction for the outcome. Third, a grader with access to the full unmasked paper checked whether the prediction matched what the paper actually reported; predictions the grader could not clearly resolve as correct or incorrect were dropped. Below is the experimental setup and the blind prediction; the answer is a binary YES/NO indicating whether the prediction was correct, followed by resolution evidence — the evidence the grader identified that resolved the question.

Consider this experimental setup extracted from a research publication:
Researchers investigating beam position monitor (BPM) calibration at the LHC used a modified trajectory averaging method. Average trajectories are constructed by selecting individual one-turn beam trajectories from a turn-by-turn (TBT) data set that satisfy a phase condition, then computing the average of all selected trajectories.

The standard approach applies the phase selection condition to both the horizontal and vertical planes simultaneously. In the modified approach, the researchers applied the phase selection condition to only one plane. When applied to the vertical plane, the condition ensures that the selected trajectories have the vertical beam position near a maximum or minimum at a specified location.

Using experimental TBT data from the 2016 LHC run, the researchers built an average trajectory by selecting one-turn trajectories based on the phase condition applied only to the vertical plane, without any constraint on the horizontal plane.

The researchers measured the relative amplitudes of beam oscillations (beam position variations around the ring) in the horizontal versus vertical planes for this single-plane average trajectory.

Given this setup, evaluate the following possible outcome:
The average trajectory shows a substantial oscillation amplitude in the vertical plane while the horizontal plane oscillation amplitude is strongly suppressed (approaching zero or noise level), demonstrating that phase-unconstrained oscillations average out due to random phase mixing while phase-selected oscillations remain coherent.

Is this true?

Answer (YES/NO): YES